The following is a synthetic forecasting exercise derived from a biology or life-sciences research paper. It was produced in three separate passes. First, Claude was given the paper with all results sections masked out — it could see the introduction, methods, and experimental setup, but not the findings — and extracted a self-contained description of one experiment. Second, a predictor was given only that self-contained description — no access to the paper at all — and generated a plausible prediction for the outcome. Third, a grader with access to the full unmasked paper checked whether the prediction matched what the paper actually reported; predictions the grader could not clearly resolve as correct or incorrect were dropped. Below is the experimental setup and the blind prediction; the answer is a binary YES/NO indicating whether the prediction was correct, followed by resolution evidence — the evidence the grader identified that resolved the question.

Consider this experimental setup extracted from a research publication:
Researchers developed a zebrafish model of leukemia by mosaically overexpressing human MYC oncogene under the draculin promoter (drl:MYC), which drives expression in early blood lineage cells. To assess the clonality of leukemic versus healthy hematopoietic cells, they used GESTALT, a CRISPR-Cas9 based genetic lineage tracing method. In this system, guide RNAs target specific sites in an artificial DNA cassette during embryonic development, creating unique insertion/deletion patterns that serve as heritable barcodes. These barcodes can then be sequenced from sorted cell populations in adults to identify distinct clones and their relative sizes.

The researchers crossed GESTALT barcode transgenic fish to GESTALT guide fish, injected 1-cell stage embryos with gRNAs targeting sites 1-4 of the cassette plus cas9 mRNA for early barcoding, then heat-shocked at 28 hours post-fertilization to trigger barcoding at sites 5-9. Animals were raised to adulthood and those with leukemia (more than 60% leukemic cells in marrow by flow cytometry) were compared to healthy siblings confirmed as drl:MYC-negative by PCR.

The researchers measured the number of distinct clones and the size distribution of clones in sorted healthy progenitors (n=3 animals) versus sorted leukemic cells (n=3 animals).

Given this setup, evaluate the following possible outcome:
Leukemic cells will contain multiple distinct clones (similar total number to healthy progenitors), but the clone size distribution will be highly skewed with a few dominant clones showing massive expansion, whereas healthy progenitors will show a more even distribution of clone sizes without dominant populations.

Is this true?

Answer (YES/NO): NO